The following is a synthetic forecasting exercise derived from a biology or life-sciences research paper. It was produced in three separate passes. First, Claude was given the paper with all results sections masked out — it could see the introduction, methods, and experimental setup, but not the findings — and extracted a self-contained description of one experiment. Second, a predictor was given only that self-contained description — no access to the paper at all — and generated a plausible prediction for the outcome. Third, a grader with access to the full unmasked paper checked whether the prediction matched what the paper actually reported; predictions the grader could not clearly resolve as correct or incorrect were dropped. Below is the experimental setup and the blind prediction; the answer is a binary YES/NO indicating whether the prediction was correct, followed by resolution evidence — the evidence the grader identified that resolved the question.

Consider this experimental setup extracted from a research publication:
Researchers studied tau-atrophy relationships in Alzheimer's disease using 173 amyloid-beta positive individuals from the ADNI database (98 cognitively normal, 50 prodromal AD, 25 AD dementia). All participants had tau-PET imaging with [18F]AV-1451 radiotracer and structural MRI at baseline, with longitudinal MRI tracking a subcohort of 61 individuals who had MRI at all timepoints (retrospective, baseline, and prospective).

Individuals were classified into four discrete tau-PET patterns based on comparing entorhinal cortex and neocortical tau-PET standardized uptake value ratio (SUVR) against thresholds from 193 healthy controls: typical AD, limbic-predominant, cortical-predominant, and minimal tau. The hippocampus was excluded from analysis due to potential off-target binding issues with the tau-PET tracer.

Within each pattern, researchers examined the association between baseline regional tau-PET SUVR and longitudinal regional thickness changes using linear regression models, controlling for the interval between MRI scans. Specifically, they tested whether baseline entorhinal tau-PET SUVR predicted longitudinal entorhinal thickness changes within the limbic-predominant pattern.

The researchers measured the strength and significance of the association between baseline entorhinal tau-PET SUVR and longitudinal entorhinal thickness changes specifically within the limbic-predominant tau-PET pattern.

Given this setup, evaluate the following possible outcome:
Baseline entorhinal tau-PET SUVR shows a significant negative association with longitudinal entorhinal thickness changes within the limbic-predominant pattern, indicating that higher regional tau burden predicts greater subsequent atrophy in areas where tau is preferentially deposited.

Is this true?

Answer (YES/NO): YES